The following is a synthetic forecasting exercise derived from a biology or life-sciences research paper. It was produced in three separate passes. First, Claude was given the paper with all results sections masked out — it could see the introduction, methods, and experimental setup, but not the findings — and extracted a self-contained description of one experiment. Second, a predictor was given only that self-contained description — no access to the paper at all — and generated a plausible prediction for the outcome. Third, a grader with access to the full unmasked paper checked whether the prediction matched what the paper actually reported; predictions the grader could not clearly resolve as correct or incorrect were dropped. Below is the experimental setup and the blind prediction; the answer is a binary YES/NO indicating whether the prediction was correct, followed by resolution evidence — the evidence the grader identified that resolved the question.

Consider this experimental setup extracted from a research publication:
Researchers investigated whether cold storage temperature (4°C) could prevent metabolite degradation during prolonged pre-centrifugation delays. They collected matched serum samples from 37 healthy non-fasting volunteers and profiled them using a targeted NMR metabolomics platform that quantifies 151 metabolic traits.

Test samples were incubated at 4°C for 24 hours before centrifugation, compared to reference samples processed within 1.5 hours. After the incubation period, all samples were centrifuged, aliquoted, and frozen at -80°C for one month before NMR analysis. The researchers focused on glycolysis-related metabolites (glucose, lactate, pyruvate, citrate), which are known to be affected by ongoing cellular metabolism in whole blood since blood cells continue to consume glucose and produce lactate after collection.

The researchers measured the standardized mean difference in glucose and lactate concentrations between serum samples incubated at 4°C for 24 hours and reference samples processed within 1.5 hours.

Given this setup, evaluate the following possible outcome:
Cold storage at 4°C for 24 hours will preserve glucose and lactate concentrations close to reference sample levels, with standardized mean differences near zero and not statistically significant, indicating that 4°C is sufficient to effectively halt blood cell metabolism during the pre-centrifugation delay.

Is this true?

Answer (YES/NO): NO